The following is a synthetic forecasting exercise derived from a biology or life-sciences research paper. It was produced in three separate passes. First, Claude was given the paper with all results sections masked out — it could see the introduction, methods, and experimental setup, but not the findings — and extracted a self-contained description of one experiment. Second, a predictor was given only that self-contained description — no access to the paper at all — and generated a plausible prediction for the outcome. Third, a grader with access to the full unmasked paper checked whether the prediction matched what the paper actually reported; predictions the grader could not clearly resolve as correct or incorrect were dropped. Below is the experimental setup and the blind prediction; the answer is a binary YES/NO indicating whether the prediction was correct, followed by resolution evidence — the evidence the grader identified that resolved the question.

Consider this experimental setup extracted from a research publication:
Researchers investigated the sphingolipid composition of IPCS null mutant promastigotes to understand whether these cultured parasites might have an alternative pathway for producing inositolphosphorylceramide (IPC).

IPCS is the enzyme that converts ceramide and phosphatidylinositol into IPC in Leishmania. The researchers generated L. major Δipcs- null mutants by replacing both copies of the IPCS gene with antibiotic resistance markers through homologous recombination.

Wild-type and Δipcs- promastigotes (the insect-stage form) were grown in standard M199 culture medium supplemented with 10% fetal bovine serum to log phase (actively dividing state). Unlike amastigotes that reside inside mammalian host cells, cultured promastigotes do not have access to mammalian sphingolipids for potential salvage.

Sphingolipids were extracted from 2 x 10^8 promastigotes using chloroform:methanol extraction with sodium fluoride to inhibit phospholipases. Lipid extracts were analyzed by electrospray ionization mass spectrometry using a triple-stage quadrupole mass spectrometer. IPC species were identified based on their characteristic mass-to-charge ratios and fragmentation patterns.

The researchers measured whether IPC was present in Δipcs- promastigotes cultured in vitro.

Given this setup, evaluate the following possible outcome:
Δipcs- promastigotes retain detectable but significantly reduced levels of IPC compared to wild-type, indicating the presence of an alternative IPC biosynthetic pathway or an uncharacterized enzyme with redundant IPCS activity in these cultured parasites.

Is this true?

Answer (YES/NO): NO